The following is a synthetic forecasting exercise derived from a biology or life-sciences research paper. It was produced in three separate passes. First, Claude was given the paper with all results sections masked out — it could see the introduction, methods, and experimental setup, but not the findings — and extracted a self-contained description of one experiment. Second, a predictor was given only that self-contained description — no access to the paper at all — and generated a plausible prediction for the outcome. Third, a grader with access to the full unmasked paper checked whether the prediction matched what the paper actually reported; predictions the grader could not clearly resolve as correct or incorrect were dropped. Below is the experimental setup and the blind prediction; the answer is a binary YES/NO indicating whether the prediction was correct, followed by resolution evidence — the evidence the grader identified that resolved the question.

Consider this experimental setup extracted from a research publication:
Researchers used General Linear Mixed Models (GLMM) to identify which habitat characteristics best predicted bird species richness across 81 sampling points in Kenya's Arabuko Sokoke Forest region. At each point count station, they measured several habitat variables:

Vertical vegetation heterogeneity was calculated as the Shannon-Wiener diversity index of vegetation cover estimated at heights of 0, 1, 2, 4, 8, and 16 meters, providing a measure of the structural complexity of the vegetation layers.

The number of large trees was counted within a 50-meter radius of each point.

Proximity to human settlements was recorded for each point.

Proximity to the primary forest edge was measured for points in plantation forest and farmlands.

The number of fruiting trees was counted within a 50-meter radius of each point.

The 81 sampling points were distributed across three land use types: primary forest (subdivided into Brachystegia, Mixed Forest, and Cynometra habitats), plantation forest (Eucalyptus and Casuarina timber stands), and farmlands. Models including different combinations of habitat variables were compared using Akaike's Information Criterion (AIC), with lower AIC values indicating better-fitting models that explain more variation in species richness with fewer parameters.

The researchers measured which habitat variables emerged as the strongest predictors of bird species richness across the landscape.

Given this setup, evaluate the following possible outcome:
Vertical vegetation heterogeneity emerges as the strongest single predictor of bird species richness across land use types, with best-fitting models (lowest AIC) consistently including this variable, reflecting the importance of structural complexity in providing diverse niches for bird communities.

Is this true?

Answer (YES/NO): NO